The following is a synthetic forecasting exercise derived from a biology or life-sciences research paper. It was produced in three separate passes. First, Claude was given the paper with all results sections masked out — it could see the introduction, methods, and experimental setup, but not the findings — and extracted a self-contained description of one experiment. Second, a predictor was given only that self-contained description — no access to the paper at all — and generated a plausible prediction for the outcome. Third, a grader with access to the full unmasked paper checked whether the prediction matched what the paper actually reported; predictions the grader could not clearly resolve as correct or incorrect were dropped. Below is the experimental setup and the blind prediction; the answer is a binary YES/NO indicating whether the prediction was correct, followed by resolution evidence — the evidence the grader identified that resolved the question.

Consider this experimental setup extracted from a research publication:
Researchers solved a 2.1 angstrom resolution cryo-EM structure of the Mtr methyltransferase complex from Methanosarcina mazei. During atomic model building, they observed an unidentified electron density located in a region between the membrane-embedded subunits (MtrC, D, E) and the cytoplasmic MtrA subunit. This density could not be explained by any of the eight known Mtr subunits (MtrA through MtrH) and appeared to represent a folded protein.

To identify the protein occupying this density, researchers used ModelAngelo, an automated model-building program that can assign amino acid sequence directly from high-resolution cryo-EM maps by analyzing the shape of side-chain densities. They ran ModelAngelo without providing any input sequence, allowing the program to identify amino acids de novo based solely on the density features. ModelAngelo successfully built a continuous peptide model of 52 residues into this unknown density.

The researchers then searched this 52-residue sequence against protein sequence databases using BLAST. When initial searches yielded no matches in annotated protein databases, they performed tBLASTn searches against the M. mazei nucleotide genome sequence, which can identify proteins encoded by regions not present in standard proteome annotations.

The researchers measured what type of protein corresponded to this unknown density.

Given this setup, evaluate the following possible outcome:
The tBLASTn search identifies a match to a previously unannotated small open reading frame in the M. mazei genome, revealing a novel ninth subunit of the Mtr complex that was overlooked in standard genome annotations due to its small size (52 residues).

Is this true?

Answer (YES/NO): NO